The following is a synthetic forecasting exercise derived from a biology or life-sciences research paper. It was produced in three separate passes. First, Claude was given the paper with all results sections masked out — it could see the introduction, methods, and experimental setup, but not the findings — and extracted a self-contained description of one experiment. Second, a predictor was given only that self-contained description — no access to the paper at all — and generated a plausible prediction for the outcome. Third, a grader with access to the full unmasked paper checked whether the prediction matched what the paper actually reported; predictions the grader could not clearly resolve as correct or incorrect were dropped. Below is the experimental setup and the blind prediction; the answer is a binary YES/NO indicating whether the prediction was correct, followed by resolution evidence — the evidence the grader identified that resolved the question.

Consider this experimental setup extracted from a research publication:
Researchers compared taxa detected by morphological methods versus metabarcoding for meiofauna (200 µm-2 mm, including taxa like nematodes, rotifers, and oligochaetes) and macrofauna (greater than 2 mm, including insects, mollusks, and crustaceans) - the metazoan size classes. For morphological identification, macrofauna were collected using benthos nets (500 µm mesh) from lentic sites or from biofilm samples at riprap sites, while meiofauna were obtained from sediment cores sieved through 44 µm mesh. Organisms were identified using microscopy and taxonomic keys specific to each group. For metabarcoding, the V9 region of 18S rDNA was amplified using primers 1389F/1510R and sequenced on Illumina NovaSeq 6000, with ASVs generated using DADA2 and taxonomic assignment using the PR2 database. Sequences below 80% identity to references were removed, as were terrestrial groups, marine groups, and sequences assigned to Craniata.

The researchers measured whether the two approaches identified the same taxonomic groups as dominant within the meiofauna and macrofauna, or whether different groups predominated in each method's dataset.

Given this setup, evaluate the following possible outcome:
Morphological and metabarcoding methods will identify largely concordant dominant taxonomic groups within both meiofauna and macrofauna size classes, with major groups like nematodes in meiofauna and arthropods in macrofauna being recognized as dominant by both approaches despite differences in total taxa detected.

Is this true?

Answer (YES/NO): NO